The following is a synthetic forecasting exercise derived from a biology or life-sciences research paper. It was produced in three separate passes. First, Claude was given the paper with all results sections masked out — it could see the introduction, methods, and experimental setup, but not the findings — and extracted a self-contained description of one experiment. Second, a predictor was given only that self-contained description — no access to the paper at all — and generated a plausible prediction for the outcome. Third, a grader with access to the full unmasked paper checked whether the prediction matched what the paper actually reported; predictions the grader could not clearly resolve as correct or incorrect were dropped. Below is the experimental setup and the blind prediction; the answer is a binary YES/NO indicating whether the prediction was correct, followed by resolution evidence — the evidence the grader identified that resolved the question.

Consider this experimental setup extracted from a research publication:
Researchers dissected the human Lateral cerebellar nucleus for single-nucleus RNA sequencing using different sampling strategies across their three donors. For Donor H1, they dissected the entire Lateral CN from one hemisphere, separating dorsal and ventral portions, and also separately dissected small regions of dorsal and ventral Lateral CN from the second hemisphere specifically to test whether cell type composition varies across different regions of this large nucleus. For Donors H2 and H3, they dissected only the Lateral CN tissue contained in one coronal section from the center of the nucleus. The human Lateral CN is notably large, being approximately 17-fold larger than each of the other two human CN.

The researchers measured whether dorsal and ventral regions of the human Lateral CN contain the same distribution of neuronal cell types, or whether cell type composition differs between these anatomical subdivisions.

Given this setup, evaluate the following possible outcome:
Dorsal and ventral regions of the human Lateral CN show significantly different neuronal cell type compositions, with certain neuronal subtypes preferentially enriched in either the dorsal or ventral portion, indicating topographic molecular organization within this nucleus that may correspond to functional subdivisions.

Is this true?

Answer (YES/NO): NO